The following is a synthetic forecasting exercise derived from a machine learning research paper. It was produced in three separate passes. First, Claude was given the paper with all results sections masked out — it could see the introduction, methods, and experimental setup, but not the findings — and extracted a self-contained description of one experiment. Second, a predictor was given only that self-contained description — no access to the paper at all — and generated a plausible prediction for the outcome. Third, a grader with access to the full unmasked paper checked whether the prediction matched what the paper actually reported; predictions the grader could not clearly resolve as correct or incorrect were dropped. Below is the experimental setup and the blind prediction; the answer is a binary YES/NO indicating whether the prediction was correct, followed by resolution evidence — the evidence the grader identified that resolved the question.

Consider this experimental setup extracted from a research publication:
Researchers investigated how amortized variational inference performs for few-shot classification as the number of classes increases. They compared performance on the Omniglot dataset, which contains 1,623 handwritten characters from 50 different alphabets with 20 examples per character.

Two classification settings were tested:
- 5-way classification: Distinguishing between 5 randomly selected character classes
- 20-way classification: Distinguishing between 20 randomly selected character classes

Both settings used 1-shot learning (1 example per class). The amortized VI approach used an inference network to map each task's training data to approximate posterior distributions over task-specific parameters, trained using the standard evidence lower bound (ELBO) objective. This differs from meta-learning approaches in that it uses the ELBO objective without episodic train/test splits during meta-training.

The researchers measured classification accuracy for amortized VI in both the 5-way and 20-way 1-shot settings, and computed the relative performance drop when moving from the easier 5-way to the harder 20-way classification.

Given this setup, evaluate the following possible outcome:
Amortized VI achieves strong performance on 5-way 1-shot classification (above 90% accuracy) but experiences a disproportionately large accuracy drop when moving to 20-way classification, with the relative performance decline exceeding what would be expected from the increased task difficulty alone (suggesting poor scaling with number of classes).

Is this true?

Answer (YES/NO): YES